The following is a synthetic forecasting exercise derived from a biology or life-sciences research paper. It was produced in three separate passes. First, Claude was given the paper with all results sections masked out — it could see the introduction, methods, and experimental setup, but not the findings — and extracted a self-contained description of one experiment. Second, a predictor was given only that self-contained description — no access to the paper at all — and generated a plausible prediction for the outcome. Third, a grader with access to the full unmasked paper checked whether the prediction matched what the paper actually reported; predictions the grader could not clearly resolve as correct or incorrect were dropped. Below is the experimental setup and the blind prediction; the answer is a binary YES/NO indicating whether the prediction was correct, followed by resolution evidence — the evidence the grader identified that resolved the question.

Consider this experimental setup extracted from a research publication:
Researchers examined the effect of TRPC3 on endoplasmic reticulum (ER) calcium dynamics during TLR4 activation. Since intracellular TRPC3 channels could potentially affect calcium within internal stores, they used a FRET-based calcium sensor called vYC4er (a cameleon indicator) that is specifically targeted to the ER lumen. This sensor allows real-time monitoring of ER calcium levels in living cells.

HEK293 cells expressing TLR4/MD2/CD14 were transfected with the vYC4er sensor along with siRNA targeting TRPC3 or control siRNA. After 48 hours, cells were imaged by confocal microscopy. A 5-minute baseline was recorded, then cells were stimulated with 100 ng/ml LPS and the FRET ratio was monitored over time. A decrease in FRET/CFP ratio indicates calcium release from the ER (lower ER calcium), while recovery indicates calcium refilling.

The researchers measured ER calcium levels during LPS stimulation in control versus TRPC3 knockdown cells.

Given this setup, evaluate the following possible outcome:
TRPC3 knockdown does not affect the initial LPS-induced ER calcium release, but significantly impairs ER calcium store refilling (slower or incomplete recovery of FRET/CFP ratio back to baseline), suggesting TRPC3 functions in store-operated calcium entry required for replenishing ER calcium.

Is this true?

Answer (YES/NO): NO